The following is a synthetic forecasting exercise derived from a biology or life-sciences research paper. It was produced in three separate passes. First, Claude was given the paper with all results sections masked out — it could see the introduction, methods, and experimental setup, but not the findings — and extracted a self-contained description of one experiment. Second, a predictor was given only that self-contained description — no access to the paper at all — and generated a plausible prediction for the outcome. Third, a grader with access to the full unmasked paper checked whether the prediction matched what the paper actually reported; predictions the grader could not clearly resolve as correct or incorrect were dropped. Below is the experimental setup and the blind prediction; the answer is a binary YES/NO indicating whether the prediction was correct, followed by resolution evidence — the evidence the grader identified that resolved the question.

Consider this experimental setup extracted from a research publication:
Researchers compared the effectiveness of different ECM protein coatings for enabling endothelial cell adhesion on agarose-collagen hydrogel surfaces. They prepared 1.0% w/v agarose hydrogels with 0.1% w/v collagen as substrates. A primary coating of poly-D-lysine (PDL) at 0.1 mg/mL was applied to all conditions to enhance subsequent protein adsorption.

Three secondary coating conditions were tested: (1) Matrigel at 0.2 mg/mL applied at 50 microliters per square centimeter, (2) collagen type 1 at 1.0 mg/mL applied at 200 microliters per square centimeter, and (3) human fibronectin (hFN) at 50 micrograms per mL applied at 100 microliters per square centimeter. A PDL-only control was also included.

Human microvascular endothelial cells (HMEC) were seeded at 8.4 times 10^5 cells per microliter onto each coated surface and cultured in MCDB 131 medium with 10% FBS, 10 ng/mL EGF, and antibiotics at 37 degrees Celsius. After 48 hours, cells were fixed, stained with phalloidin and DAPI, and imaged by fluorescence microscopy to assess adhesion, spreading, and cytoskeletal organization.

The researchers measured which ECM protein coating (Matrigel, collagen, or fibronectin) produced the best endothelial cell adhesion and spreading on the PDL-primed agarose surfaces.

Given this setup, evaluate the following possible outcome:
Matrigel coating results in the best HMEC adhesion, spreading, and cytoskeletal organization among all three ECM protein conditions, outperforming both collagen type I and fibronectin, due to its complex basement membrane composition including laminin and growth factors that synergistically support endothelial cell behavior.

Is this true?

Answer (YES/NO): NO